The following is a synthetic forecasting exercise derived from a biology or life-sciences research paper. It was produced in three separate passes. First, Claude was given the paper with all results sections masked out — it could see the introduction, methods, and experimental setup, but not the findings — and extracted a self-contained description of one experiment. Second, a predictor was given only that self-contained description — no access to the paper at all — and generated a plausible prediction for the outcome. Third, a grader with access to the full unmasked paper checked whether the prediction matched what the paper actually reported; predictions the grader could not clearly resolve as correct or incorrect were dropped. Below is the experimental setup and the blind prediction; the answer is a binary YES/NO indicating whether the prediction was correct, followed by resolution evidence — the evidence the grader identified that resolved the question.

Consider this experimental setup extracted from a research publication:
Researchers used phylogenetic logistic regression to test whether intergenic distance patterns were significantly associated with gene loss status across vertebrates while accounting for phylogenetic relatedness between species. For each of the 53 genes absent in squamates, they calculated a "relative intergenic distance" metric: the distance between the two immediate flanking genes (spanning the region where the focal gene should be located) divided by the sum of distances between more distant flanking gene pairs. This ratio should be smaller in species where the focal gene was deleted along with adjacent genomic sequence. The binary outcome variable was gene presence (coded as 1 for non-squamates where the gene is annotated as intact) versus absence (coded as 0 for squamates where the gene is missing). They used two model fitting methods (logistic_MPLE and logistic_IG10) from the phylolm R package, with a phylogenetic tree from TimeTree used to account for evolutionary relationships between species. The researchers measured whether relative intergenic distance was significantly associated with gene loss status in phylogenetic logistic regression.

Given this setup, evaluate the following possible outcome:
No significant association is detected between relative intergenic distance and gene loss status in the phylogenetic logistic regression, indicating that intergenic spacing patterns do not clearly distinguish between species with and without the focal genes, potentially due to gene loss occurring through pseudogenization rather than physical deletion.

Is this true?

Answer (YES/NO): NO